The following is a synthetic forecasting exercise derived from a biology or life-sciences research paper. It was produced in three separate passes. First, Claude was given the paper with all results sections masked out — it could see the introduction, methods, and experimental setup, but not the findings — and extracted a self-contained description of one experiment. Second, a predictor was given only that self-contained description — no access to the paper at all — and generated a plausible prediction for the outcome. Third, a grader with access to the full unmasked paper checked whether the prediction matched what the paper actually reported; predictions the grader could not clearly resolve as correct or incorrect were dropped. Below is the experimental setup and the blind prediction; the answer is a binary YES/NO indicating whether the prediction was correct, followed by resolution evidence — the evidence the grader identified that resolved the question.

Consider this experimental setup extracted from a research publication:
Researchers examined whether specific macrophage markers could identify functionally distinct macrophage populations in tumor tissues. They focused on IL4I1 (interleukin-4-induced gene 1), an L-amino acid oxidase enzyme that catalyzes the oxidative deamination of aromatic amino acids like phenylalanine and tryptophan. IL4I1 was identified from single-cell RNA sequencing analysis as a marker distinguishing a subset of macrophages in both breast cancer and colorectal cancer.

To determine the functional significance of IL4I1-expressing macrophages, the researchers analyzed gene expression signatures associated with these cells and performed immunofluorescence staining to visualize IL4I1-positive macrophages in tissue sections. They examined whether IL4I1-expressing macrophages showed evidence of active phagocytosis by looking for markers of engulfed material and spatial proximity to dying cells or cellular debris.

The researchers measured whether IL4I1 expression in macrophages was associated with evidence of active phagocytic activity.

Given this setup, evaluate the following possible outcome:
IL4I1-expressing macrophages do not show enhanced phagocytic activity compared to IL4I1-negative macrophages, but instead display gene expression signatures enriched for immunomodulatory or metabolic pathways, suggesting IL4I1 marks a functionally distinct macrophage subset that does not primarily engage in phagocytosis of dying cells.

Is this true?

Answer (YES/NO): NO